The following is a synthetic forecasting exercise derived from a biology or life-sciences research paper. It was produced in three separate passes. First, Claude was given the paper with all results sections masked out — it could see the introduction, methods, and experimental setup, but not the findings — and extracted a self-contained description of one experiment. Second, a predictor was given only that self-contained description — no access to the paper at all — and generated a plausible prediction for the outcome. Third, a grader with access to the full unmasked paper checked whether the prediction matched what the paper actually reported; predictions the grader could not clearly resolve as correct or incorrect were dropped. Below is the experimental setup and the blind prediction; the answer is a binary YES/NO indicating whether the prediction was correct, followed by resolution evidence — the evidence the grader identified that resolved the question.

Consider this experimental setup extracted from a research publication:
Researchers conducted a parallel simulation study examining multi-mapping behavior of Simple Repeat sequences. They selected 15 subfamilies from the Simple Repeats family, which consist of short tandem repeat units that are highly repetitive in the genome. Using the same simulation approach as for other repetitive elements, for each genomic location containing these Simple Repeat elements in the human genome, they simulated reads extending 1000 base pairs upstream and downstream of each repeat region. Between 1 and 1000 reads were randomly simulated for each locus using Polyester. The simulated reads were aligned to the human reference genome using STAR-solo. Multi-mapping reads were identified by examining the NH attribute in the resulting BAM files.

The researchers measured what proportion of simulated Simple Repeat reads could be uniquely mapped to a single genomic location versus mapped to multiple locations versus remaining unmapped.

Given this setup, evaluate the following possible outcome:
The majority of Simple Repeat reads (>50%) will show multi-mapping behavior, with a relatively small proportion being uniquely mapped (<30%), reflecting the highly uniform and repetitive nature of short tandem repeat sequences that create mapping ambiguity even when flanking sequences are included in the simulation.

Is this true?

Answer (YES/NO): NO